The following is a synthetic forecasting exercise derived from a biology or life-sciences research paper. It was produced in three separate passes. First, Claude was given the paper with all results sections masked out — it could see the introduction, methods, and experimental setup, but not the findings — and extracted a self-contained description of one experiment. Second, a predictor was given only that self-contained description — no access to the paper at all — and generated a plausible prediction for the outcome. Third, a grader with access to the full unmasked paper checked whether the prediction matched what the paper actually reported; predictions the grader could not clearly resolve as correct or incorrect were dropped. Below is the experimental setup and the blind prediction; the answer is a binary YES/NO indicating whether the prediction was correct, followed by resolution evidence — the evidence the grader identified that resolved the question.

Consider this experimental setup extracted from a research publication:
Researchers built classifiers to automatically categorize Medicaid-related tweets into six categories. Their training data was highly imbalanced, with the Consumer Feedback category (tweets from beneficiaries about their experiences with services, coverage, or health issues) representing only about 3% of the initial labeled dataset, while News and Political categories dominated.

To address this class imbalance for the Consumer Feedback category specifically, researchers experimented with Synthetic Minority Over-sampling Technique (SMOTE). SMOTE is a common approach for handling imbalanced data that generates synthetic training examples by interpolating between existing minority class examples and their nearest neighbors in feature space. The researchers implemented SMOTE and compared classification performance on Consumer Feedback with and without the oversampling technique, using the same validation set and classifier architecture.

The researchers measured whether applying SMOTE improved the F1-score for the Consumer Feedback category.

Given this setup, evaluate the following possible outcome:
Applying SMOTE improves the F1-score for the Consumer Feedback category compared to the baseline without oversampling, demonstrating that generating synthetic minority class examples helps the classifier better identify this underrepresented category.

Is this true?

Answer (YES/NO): NO